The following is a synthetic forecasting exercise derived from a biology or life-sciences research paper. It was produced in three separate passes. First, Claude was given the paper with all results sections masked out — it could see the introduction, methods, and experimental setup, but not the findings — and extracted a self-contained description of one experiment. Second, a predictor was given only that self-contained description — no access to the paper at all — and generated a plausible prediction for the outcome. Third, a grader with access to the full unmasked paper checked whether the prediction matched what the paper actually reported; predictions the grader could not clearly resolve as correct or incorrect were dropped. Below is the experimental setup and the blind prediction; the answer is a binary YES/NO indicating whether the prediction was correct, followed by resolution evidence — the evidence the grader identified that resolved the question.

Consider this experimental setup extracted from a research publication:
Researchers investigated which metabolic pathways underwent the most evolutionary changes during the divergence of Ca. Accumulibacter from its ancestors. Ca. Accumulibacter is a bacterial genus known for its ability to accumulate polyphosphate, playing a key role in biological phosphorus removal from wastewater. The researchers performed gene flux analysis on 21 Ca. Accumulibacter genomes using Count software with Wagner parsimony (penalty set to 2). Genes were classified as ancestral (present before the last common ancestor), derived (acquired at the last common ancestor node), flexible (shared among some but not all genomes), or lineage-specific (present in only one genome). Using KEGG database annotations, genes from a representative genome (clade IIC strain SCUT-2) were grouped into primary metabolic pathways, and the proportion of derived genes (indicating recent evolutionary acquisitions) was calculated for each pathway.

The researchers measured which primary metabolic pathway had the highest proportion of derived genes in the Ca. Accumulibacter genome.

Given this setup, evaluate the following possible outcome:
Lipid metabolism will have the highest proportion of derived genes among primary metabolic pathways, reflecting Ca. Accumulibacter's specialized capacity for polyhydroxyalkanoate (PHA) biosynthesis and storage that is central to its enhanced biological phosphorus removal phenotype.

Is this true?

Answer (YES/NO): NO